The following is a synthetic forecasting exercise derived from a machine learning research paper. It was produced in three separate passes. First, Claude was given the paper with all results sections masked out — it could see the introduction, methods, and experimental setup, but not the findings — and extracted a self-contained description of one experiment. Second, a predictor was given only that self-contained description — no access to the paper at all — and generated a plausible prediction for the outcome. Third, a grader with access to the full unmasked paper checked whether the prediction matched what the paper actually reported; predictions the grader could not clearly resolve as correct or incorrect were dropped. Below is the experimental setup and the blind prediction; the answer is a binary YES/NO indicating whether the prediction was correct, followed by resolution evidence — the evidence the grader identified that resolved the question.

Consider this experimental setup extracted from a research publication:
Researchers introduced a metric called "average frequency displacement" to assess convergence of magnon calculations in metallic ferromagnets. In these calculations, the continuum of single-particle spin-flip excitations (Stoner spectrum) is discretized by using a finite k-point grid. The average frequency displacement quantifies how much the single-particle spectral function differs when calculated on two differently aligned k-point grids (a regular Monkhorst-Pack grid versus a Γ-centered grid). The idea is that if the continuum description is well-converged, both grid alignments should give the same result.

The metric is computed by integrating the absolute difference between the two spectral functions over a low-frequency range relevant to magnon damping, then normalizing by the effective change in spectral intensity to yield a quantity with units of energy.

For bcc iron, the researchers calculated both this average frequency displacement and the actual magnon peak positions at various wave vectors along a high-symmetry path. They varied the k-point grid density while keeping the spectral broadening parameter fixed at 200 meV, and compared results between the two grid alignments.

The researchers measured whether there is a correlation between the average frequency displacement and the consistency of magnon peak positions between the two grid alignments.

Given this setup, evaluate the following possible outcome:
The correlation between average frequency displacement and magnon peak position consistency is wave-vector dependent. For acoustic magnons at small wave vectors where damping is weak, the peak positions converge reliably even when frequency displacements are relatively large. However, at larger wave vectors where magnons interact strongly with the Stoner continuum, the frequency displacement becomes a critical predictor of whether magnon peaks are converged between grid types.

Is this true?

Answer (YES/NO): YES